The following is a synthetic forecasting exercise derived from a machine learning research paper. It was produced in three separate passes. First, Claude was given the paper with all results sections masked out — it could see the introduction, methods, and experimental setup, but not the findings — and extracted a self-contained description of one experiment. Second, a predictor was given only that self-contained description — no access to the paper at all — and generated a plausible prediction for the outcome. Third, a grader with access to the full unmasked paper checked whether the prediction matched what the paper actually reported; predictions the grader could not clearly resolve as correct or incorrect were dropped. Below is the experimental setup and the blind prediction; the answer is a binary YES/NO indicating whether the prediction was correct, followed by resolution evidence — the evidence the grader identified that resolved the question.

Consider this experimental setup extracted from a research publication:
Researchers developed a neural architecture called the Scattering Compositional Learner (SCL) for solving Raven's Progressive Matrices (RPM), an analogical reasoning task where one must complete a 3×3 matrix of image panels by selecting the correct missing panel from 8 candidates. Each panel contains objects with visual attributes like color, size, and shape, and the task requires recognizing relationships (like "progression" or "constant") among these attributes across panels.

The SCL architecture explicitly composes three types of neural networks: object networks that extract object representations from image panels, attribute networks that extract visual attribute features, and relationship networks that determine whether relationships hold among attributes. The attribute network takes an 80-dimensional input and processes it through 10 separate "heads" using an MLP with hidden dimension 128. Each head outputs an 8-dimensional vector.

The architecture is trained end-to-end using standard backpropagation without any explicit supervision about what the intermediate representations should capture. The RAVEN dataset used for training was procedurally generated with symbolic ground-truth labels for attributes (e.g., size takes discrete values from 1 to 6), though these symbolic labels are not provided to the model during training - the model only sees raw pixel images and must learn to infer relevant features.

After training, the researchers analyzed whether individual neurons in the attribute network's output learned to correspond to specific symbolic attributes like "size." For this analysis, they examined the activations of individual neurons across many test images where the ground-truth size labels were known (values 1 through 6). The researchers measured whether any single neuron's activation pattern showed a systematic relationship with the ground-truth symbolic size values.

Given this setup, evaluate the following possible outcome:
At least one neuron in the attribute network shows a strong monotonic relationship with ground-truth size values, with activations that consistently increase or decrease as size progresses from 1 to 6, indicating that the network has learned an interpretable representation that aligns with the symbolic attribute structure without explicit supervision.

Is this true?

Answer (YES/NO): YES